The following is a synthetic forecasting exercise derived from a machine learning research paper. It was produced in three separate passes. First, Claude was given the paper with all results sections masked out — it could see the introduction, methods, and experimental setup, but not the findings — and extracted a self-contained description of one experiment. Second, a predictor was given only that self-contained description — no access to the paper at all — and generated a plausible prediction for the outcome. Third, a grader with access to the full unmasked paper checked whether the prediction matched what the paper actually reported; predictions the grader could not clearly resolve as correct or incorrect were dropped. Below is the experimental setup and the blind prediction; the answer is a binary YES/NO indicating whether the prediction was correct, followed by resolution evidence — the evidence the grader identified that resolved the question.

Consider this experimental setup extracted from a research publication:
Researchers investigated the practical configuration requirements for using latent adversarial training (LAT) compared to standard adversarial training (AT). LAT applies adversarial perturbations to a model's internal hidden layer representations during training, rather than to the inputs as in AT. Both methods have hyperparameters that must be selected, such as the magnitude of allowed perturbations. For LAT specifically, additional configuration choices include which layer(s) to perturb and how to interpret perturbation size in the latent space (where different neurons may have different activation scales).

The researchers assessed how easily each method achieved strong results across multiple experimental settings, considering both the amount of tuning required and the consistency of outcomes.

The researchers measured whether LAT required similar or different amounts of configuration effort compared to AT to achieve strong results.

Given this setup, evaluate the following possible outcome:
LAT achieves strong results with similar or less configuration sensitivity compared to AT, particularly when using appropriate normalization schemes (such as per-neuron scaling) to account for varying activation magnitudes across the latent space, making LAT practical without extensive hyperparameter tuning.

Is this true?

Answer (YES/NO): NO